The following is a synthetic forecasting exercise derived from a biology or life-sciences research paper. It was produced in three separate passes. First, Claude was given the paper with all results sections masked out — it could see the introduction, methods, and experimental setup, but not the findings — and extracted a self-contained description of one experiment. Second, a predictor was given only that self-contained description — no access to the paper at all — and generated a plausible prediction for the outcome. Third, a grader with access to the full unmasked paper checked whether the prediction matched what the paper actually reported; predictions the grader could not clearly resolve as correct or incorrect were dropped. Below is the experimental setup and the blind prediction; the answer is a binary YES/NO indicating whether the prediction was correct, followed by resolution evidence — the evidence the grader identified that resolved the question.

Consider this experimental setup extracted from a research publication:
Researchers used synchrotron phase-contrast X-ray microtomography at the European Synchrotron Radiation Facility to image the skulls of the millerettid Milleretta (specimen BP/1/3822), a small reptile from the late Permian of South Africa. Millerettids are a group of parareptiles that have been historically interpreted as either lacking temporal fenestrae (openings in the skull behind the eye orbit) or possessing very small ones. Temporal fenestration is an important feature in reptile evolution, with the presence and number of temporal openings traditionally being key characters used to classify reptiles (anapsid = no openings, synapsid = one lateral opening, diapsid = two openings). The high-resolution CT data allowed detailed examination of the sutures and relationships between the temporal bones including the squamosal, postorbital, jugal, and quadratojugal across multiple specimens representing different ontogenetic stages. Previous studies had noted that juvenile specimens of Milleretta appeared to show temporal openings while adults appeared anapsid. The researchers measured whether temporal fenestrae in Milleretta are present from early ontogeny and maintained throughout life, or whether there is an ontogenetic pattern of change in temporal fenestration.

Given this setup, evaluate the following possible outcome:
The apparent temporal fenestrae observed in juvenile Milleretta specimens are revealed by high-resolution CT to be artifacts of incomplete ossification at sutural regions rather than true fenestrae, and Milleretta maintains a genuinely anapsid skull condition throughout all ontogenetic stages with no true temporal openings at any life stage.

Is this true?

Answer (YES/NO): NO